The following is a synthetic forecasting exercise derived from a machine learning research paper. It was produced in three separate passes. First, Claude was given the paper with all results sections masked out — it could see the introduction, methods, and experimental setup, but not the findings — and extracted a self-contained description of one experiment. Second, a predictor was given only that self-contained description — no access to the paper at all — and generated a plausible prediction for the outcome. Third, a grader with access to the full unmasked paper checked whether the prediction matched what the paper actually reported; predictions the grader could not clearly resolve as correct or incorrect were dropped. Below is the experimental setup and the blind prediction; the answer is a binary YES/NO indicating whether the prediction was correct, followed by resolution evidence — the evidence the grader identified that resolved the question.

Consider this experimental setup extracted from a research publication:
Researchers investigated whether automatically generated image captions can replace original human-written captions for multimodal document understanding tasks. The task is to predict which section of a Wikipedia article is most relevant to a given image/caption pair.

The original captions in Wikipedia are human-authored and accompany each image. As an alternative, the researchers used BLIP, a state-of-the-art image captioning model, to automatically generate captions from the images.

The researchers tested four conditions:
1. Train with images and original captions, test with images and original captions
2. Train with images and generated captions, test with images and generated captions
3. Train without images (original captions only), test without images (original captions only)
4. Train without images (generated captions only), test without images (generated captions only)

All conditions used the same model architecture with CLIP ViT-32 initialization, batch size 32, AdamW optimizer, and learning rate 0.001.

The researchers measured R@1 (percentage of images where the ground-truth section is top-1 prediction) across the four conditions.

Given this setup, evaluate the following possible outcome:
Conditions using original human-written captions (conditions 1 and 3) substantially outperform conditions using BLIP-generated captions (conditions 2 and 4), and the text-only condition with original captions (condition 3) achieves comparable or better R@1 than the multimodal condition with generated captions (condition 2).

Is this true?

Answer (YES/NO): YES